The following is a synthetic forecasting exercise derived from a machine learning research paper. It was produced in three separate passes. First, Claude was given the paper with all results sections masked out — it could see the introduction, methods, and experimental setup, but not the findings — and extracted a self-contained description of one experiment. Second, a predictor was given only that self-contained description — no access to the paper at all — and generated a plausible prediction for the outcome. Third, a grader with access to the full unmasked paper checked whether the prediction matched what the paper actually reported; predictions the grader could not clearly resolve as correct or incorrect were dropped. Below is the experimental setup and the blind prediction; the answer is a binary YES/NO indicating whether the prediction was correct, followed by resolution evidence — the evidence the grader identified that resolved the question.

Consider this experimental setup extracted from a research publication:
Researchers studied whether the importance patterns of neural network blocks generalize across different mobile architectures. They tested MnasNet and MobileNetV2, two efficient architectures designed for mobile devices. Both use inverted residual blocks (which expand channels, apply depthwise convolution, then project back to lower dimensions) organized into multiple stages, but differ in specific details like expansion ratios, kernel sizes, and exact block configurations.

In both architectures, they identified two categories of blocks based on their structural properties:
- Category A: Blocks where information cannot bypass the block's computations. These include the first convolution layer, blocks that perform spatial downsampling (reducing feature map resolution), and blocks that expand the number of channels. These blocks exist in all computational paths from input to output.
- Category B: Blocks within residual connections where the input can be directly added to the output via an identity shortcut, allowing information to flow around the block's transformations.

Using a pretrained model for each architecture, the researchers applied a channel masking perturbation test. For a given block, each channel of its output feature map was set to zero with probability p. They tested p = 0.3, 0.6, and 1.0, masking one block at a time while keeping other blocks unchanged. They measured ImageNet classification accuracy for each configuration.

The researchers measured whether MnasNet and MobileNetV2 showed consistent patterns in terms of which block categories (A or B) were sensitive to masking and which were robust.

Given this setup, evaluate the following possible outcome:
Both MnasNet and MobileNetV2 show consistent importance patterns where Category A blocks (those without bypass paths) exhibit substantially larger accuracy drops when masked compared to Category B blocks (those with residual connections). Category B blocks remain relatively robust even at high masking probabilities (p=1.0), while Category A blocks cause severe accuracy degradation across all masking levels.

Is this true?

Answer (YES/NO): YES